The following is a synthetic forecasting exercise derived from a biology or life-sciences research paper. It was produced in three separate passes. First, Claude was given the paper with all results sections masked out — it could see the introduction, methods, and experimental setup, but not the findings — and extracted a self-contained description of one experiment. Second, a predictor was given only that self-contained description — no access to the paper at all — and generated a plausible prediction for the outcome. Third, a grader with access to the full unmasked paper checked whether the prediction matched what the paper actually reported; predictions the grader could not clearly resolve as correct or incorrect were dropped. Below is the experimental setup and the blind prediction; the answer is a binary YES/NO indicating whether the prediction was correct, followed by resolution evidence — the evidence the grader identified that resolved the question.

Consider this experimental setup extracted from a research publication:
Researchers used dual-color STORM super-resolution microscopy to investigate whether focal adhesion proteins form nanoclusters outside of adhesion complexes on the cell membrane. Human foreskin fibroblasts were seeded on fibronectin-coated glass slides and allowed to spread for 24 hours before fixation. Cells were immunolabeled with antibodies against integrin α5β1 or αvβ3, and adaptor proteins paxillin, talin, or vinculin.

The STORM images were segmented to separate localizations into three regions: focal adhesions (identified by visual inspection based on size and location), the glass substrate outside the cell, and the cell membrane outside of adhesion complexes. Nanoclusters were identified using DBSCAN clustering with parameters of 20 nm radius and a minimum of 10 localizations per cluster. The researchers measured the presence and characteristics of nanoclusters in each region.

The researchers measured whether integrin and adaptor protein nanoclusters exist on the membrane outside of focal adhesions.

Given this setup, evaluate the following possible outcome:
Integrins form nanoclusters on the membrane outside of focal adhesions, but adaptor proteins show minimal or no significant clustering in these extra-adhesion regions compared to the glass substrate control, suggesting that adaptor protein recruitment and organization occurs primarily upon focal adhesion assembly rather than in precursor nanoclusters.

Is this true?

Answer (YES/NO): NO